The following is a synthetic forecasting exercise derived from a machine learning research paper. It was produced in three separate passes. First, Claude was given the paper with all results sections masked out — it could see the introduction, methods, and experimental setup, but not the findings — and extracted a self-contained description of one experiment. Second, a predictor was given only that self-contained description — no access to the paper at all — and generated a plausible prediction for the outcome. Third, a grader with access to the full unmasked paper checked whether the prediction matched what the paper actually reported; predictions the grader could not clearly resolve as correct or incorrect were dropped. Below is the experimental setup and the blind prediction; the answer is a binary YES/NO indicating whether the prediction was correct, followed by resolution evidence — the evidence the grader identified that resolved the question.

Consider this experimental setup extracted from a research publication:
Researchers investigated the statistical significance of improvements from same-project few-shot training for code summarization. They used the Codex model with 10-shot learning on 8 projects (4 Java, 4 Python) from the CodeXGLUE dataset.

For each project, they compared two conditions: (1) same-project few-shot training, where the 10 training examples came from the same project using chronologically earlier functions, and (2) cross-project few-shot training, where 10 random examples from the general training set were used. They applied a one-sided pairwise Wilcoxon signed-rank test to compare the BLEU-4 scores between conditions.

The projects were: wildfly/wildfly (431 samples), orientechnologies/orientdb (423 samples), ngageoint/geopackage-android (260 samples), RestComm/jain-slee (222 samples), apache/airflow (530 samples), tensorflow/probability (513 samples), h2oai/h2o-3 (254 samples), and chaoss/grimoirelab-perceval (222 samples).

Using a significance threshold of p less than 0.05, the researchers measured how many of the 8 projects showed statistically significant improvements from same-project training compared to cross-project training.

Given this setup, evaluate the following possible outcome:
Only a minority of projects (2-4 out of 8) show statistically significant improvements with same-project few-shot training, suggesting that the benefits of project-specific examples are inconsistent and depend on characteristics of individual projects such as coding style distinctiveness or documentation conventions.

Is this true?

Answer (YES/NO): NO